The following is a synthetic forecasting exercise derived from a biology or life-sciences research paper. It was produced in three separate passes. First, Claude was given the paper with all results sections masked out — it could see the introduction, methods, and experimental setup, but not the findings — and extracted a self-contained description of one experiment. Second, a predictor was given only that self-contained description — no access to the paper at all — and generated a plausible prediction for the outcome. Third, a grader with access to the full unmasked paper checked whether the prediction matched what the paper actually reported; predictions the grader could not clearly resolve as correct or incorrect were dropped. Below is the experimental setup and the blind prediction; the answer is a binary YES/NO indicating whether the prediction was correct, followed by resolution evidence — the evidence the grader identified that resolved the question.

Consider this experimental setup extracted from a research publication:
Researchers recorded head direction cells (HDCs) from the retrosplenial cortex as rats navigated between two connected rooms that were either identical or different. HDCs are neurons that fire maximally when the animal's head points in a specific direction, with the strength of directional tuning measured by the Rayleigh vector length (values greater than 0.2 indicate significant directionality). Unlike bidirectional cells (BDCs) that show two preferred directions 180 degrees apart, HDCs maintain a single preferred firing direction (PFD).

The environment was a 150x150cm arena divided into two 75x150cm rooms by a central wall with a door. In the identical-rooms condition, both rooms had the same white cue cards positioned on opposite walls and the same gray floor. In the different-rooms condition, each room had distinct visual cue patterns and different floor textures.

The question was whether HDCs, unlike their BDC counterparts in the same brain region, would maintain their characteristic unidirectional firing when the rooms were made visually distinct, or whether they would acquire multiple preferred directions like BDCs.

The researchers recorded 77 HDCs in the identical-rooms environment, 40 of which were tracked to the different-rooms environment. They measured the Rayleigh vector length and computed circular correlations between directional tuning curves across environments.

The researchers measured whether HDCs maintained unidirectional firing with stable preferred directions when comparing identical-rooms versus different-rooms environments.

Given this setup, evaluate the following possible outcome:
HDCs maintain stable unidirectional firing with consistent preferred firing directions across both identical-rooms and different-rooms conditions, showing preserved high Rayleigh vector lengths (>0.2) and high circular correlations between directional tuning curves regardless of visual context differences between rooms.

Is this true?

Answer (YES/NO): YES